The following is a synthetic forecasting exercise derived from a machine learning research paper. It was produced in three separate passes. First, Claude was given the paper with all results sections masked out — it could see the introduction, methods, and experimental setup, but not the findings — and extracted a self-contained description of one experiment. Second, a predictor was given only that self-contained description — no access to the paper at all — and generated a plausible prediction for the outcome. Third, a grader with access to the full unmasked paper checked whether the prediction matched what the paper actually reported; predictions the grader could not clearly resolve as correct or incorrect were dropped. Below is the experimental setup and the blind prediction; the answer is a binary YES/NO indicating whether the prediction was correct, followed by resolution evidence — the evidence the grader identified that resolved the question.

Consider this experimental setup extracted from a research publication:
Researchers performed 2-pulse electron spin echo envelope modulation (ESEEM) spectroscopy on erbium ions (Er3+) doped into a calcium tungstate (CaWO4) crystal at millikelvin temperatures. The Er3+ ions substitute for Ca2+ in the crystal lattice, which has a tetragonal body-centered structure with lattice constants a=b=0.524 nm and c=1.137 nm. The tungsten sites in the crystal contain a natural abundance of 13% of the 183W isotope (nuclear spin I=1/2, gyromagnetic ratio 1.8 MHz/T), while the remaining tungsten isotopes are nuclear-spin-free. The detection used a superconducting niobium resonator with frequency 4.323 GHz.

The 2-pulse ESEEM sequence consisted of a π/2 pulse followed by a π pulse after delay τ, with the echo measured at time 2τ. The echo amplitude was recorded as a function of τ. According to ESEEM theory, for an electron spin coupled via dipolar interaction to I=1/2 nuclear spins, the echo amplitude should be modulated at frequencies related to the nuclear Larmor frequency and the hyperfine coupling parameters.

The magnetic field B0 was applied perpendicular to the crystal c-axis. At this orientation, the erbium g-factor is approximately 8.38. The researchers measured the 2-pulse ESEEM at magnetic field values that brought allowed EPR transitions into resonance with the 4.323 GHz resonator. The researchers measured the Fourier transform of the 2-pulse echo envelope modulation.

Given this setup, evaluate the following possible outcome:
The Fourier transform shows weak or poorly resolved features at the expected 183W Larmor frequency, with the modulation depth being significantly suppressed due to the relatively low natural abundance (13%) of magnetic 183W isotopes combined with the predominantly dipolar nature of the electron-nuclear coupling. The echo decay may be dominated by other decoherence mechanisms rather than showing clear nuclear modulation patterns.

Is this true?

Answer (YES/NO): NO